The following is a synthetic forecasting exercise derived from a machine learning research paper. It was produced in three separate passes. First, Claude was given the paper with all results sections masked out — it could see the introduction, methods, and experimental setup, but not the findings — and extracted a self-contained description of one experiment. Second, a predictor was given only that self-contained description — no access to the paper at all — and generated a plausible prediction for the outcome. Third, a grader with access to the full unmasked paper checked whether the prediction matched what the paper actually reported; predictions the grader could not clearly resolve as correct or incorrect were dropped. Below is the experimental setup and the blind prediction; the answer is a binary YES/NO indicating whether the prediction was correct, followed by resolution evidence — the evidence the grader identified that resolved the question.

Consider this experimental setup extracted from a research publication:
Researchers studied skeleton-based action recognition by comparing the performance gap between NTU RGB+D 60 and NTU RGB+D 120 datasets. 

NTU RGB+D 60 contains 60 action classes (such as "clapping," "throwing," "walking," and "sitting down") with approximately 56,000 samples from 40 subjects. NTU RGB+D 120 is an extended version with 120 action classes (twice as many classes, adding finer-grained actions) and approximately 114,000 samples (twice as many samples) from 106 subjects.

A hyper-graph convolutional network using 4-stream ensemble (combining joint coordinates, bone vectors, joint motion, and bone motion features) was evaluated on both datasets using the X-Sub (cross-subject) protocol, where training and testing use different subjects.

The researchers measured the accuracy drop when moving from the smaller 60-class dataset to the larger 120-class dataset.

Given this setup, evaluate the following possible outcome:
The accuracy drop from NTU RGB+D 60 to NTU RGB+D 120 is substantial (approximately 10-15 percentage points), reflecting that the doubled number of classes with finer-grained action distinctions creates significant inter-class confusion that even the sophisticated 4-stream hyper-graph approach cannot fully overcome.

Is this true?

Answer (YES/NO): NO